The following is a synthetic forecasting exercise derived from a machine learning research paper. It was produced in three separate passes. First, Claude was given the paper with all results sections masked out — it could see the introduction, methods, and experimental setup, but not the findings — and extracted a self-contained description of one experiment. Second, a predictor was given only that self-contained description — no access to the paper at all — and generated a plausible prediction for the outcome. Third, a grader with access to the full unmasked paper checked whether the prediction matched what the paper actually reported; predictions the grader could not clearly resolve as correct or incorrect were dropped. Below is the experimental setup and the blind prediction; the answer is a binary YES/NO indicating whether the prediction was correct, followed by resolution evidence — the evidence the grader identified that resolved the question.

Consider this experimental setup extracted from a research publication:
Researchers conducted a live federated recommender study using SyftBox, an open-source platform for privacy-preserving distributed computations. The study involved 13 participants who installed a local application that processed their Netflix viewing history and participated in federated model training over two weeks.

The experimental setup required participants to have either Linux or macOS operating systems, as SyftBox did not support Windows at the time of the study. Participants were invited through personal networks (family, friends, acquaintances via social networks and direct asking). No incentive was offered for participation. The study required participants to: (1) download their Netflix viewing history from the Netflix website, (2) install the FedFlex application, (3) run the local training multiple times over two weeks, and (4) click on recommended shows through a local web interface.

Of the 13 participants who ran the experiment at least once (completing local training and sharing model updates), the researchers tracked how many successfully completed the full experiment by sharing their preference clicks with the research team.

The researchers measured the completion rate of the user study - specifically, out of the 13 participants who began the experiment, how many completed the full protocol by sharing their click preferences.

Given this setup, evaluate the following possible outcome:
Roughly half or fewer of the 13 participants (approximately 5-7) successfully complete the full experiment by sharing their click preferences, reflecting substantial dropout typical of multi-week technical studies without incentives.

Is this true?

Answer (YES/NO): NO